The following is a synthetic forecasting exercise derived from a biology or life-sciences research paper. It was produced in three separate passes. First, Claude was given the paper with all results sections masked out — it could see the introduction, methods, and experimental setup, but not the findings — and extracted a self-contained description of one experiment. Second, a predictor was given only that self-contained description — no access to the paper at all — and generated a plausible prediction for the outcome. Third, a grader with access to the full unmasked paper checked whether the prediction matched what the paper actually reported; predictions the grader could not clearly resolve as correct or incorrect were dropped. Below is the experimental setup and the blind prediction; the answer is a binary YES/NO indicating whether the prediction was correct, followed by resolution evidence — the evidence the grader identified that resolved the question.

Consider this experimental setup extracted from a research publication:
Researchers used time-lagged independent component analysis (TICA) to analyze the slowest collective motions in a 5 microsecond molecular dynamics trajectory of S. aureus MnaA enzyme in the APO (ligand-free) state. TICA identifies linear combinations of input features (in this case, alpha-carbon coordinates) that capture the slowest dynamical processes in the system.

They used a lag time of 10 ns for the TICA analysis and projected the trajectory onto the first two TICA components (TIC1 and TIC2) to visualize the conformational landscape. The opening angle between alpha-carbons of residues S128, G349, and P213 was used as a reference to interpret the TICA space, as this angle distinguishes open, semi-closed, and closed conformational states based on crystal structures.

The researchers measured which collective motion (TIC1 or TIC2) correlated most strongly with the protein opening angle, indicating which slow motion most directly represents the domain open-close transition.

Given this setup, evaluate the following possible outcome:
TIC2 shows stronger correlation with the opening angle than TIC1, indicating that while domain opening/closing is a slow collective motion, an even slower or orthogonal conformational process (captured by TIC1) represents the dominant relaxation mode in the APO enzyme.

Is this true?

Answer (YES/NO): NO